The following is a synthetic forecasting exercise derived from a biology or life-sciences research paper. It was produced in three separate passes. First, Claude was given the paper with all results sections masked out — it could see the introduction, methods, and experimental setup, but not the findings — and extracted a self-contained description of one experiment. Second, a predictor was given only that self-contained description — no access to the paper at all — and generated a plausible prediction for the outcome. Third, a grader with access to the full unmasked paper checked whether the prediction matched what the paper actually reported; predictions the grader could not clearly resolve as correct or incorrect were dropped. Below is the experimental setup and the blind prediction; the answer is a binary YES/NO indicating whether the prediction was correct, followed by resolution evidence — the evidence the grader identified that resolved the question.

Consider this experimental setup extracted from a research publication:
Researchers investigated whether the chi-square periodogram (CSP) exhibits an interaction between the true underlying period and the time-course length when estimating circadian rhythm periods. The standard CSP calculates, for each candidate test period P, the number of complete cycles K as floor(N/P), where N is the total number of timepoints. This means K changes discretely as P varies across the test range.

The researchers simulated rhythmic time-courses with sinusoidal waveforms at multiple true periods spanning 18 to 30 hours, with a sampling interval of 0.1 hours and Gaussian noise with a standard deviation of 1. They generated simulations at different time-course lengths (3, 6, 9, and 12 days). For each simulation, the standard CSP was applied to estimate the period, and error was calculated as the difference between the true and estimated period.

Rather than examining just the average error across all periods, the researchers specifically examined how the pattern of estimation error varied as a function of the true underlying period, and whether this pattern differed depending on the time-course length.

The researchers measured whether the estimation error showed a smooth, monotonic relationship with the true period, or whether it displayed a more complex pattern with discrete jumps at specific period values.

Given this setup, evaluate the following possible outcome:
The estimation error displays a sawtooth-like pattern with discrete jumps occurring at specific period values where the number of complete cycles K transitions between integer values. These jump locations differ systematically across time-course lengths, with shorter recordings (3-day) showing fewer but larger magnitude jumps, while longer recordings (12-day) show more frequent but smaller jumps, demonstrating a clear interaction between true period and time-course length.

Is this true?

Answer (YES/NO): YES